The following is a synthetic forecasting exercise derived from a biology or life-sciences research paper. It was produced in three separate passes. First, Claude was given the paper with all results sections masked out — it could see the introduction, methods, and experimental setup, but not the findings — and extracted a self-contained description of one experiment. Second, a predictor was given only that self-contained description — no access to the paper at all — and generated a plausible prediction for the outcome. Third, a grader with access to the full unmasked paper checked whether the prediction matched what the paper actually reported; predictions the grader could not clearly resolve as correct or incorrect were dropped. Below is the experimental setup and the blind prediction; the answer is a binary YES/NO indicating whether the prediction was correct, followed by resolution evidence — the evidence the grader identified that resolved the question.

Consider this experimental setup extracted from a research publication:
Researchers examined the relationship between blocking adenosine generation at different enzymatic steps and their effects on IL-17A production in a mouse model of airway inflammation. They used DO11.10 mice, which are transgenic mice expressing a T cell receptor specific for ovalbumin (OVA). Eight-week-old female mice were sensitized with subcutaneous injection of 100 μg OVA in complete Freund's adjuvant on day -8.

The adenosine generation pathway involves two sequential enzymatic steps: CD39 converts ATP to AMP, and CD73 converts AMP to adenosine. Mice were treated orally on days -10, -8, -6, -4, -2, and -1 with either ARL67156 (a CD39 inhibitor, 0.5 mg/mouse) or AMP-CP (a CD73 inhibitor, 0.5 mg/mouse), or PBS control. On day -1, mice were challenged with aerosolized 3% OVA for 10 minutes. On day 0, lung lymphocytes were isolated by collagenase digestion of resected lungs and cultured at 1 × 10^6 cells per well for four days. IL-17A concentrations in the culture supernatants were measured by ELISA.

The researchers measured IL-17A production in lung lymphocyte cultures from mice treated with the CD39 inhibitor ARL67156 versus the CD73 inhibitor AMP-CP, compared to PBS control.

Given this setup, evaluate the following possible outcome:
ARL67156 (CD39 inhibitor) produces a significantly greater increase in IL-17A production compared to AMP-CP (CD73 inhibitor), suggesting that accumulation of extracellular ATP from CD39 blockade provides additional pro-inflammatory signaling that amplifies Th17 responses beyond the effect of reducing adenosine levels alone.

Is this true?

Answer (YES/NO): NO